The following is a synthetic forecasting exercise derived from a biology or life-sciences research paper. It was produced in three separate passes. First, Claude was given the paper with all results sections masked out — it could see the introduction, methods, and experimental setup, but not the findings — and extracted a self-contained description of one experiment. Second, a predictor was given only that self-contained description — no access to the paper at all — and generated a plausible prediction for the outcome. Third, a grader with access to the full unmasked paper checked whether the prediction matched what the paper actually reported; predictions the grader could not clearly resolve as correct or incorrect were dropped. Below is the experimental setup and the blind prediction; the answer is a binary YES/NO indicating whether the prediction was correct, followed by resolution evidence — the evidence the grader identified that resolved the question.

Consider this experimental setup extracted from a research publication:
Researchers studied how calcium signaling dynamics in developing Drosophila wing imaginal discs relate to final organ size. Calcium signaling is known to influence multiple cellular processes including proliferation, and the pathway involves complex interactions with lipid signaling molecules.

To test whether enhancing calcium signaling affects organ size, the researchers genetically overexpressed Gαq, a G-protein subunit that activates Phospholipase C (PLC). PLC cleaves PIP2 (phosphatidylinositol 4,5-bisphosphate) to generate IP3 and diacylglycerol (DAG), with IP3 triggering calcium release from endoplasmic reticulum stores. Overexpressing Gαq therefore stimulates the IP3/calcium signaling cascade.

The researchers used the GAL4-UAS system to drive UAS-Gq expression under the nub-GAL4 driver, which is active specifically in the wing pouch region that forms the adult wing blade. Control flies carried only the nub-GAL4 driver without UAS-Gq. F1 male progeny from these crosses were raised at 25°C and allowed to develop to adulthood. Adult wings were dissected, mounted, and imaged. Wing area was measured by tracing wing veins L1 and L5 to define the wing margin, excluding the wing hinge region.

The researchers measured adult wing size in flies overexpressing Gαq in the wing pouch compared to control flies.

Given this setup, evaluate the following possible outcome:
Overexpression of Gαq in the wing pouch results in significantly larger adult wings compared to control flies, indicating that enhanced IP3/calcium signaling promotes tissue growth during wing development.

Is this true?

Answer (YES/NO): NO